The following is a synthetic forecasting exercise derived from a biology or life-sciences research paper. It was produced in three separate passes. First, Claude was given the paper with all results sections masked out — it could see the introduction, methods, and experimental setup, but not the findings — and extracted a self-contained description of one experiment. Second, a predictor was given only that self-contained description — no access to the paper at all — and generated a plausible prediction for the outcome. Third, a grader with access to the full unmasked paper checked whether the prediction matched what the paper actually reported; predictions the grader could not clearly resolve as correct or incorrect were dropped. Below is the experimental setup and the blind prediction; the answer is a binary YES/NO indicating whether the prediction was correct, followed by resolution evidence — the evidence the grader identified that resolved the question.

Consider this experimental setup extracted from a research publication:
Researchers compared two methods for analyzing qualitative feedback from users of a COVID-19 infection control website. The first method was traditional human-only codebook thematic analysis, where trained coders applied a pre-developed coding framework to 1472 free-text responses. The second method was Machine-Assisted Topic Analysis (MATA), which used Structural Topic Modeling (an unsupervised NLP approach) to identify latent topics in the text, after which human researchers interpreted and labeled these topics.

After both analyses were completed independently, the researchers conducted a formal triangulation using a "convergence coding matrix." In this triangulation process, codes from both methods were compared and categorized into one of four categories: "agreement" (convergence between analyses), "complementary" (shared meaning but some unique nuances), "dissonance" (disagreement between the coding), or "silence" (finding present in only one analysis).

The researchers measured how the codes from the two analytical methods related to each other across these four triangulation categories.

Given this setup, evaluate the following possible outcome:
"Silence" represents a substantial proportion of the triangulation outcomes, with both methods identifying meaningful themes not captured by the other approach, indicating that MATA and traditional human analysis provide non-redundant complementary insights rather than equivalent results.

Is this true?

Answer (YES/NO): NO